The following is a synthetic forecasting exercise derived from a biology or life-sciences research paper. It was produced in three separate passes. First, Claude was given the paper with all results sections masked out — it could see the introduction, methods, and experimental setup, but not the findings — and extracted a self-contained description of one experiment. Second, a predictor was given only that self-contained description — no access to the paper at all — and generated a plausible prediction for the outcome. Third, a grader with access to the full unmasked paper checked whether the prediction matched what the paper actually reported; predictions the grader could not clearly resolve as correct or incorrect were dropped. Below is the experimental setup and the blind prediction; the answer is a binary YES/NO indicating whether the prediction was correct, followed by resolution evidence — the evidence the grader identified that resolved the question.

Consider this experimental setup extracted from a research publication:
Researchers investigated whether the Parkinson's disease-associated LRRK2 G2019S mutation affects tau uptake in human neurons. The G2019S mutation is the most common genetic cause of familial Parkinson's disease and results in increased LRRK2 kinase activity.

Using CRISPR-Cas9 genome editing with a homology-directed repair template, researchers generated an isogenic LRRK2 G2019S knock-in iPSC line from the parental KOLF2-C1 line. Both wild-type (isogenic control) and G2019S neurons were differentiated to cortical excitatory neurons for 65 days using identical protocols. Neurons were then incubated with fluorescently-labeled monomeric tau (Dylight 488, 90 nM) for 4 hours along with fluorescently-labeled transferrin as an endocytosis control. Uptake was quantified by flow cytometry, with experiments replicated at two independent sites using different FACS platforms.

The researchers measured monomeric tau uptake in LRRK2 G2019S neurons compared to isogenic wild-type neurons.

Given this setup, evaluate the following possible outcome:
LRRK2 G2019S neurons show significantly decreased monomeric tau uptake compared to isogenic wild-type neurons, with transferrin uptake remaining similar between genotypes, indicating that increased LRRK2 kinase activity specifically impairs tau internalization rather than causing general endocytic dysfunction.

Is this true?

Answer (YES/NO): NO